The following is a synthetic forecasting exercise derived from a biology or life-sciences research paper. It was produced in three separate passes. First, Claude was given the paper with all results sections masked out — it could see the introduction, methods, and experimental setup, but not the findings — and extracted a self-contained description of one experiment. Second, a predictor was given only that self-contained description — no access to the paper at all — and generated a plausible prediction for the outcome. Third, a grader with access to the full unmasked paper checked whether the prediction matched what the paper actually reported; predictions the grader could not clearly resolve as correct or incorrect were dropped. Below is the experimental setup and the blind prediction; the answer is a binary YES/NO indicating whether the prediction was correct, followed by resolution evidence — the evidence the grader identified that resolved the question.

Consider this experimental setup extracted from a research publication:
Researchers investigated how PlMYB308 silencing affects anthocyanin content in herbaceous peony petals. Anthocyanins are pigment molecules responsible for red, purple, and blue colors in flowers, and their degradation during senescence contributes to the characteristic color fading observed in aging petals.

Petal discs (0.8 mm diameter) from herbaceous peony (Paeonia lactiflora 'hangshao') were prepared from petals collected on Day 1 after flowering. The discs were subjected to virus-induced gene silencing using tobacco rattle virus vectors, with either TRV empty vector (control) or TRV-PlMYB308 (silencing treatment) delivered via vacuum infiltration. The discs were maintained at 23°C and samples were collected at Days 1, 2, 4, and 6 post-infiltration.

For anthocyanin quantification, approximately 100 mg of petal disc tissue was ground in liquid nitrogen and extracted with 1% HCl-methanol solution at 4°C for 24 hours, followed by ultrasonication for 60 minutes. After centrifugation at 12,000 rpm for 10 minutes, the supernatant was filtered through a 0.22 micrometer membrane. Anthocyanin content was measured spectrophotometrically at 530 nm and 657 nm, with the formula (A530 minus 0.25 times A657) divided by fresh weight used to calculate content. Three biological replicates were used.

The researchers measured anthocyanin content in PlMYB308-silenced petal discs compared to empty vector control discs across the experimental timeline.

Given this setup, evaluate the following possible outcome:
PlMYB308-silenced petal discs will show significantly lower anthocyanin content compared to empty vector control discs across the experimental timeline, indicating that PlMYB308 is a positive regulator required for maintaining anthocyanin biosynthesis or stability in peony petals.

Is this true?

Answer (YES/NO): NO